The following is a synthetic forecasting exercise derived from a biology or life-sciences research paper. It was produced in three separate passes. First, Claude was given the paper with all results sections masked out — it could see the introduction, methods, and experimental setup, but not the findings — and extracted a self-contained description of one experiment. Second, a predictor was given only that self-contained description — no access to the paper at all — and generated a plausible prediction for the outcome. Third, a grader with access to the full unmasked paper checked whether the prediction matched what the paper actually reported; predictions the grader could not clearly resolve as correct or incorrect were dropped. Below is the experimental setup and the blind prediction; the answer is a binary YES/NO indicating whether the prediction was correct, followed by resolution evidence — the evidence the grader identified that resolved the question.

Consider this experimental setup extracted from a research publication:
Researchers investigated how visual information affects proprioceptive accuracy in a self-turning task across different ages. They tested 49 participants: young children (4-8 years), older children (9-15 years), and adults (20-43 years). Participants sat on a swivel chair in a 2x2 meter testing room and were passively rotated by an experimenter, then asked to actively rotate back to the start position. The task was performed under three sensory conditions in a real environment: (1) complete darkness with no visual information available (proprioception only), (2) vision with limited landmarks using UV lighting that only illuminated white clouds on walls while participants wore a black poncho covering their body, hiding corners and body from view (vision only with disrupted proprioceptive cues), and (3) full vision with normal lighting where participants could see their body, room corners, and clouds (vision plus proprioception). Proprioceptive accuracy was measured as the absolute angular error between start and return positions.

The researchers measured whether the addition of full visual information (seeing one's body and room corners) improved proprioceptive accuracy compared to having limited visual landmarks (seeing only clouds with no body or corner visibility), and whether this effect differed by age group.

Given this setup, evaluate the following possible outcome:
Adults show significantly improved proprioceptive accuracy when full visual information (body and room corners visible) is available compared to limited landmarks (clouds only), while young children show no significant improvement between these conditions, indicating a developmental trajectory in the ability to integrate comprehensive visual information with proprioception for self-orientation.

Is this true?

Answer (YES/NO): NO